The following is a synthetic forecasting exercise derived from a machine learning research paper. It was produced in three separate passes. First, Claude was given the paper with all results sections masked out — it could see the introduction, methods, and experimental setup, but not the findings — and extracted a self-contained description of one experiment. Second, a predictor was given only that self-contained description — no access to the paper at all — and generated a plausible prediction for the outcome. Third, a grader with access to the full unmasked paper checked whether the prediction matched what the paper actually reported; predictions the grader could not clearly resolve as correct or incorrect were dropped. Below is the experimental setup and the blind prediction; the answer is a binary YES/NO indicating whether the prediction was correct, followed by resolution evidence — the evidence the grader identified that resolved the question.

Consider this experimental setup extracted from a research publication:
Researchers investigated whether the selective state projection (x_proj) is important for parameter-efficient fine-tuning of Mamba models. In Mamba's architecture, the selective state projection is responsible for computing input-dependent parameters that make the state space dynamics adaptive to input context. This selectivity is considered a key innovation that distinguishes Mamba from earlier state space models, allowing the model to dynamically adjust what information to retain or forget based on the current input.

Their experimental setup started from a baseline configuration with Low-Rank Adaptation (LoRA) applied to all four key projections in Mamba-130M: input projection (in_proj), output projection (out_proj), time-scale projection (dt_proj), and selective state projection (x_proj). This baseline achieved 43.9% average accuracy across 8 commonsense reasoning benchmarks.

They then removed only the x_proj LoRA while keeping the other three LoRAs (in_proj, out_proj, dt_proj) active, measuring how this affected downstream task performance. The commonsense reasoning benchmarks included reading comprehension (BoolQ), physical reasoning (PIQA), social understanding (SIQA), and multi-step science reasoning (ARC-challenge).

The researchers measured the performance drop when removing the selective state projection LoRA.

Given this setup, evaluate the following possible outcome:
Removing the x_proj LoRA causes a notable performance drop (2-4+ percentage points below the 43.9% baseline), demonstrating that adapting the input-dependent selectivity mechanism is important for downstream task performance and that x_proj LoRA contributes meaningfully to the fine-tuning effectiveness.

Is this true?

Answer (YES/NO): NO